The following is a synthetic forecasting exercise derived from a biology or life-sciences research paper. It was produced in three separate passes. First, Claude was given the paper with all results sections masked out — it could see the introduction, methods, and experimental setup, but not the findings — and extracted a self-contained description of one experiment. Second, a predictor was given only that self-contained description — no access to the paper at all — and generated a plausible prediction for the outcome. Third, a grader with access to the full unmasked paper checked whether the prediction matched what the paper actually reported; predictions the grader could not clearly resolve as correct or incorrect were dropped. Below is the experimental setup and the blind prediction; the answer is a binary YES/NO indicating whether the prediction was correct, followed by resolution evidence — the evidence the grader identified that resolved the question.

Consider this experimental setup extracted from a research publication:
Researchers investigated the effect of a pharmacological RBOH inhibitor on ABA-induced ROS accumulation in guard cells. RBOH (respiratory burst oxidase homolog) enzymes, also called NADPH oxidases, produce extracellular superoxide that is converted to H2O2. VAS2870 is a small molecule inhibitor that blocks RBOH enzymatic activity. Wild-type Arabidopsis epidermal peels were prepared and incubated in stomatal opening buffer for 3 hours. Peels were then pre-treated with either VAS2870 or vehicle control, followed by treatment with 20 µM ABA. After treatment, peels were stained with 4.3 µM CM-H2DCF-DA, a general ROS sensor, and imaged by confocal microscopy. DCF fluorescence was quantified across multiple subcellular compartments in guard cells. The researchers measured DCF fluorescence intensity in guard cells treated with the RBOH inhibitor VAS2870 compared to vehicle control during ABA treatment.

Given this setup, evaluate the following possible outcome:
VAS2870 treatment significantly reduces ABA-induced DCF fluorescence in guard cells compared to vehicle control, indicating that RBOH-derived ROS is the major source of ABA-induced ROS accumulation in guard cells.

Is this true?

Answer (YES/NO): YES